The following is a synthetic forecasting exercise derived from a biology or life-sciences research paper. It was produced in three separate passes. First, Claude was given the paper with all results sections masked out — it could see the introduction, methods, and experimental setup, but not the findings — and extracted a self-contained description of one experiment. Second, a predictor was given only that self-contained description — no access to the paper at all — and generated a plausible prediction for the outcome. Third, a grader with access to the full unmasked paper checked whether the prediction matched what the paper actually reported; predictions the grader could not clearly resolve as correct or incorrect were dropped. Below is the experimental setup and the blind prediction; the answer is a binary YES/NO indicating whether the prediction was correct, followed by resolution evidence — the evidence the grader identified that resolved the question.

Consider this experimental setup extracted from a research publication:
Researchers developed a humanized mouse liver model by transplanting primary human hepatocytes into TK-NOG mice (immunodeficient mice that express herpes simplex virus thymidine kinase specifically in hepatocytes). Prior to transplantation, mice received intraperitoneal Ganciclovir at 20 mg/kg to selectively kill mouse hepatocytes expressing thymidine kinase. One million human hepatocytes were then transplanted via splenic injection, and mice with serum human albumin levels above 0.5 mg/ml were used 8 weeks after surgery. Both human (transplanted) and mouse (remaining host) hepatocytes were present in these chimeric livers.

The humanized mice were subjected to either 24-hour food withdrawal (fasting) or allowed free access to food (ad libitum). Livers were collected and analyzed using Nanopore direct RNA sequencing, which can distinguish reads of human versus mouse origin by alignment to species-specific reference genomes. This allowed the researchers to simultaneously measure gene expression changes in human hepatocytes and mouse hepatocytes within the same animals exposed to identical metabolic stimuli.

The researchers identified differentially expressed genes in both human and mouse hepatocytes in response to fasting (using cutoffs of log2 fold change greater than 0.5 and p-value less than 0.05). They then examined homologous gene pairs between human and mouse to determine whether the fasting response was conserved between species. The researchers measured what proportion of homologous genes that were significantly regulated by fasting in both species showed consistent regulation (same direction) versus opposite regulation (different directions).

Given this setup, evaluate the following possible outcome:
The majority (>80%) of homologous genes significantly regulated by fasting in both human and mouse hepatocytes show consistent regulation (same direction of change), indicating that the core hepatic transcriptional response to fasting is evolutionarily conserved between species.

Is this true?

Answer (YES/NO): NO